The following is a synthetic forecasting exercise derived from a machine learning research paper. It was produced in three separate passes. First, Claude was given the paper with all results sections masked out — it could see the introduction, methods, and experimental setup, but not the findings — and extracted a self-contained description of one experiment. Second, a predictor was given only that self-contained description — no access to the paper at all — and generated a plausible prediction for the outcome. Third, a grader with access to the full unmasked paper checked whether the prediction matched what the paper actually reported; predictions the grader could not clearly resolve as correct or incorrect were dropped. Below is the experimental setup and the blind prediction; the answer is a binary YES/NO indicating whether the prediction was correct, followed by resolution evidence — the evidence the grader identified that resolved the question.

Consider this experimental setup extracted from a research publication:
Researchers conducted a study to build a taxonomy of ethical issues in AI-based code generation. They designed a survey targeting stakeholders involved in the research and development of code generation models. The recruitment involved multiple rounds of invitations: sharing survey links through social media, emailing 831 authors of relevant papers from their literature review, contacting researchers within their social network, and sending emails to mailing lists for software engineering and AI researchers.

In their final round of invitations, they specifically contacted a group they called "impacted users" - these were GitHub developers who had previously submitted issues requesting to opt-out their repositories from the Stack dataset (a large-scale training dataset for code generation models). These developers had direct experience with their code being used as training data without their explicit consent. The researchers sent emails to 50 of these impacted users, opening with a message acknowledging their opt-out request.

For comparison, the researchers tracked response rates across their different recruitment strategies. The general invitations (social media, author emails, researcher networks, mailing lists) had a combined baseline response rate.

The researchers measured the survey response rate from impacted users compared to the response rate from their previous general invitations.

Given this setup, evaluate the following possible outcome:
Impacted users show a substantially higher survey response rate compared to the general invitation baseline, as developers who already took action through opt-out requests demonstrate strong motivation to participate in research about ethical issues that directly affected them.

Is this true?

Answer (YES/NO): YES